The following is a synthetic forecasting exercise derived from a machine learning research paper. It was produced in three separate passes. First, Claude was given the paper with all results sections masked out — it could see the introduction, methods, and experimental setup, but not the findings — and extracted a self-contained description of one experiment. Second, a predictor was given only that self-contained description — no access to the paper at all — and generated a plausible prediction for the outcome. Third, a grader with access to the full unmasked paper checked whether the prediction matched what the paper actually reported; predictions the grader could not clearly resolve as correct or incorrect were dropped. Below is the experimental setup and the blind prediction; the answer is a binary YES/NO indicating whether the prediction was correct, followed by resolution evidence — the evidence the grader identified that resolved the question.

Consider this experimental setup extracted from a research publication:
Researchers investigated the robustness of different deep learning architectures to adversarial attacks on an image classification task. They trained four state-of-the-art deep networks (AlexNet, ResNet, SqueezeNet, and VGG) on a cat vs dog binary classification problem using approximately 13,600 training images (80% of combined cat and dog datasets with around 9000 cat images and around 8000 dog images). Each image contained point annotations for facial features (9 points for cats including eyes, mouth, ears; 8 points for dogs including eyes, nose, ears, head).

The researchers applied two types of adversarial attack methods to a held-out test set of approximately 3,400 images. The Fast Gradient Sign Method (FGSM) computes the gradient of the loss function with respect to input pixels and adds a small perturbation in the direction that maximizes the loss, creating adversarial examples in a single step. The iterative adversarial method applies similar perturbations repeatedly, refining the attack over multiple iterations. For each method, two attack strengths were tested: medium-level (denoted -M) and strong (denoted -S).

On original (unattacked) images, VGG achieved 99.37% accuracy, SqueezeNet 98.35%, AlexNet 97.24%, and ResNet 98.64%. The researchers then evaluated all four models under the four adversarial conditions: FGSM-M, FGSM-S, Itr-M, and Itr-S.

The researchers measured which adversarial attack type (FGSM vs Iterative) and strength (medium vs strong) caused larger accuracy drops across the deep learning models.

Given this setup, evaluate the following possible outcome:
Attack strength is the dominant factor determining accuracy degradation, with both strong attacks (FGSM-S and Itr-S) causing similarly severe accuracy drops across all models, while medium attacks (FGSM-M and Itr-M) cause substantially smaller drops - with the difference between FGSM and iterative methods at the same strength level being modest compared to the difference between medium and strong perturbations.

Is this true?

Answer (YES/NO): NO